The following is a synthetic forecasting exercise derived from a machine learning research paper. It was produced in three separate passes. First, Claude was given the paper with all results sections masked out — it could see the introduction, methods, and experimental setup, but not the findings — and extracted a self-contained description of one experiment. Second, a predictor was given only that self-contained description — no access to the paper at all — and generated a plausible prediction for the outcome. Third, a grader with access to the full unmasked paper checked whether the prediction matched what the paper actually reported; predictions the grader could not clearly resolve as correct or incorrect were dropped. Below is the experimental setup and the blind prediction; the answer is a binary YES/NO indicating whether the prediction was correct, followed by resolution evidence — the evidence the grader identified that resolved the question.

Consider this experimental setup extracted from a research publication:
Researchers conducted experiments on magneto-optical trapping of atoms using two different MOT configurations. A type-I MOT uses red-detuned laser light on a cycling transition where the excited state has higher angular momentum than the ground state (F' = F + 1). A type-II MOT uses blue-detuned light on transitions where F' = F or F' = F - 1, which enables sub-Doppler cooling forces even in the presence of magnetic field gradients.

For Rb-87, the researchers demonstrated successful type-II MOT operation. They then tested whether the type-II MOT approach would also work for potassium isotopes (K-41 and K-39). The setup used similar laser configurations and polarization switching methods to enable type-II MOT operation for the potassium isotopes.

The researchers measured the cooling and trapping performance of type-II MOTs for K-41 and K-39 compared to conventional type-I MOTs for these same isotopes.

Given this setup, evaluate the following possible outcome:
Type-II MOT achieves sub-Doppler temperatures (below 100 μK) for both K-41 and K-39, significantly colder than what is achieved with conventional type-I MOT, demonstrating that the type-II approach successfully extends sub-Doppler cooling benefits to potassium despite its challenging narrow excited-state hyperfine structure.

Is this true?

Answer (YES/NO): NO